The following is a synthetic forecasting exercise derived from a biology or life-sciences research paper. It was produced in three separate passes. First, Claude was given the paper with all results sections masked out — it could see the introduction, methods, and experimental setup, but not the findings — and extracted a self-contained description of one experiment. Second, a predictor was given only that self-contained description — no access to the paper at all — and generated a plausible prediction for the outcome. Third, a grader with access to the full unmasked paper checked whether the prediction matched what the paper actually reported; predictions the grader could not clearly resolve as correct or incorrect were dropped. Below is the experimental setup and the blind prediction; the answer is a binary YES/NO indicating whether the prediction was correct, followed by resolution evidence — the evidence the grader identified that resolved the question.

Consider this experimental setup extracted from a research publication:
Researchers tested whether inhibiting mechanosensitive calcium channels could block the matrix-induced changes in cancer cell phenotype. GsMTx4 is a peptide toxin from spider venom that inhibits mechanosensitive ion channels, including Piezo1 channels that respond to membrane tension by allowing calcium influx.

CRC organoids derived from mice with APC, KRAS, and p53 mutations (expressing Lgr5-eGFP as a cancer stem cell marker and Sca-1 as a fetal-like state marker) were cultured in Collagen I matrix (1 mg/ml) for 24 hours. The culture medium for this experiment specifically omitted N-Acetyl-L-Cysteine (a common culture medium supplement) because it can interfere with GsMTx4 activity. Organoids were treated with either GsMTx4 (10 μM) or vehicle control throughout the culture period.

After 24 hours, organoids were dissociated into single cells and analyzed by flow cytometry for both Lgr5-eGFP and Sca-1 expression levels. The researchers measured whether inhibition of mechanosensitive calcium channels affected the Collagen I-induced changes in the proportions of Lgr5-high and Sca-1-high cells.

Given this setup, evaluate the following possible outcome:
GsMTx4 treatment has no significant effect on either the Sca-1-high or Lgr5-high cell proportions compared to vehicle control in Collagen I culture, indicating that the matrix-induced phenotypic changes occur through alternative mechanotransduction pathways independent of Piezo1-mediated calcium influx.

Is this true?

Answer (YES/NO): NO